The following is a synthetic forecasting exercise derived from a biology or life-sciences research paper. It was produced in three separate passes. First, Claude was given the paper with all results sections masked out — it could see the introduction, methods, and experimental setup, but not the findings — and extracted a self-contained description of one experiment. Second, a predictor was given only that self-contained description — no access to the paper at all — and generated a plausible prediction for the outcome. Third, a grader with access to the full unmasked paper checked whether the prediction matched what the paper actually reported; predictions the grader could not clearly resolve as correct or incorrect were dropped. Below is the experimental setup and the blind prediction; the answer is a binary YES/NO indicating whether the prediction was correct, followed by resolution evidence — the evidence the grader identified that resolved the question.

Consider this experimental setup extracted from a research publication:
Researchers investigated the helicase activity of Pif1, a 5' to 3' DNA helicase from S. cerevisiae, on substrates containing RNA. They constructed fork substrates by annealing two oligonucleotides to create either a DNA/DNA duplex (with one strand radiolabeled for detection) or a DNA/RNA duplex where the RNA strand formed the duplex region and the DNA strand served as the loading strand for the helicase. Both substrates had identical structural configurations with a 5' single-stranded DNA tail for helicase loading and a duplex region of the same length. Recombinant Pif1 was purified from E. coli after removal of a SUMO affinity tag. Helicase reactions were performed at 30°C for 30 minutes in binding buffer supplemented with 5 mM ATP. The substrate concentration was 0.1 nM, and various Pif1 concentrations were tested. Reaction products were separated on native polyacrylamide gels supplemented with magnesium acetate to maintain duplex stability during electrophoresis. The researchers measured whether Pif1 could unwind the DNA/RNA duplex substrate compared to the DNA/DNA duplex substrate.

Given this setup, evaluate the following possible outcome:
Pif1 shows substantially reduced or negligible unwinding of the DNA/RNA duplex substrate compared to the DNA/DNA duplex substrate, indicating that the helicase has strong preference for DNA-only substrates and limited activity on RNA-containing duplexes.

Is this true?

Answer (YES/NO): NO